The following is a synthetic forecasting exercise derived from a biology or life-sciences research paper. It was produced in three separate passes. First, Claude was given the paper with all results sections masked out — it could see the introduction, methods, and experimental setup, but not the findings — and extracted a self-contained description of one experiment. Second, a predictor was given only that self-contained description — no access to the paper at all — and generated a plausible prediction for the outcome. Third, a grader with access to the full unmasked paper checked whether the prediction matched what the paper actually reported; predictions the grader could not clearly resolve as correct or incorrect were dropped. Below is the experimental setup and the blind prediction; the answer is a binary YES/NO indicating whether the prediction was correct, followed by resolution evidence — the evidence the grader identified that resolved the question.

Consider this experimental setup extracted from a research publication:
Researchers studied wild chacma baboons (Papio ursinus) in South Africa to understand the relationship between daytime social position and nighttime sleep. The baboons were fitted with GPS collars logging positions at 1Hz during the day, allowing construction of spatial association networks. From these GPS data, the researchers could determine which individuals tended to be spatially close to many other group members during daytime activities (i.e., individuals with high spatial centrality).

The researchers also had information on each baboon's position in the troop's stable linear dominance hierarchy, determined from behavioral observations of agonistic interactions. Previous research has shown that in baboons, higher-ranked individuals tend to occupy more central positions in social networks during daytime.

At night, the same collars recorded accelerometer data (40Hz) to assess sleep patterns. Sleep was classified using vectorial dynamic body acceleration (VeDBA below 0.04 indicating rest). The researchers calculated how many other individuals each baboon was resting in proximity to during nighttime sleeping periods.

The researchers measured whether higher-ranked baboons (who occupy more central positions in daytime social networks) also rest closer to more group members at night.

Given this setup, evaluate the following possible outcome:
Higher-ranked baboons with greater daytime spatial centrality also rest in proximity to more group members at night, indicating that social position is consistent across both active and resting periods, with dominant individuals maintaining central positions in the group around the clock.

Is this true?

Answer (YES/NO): YES